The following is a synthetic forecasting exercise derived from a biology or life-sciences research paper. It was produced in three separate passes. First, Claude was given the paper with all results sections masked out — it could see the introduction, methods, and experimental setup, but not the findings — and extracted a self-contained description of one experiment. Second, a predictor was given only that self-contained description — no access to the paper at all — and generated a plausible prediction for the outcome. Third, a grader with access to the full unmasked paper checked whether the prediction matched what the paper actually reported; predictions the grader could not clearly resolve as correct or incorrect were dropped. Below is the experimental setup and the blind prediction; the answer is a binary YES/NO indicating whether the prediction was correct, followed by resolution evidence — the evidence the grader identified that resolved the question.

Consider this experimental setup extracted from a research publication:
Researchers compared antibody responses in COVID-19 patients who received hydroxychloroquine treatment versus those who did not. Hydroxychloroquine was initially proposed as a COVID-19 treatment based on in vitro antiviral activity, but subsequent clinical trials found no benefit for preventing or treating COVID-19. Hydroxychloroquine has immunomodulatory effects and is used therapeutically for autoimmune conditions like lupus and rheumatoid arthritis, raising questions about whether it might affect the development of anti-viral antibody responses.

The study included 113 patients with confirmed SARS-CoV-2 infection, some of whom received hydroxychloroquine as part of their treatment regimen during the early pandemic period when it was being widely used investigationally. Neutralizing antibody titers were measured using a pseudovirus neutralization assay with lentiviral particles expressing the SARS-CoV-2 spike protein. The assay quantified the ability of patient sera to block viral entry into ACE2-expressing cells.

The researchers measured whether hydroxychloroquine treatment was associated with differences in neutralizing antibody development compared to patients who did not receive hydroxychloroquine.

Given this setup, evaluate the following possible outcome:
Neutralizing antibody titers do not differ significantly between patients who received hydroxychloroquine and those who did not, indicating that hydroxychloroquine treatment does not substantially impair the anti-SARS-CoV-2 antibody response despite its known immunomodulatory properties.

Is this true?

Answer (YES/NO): YES